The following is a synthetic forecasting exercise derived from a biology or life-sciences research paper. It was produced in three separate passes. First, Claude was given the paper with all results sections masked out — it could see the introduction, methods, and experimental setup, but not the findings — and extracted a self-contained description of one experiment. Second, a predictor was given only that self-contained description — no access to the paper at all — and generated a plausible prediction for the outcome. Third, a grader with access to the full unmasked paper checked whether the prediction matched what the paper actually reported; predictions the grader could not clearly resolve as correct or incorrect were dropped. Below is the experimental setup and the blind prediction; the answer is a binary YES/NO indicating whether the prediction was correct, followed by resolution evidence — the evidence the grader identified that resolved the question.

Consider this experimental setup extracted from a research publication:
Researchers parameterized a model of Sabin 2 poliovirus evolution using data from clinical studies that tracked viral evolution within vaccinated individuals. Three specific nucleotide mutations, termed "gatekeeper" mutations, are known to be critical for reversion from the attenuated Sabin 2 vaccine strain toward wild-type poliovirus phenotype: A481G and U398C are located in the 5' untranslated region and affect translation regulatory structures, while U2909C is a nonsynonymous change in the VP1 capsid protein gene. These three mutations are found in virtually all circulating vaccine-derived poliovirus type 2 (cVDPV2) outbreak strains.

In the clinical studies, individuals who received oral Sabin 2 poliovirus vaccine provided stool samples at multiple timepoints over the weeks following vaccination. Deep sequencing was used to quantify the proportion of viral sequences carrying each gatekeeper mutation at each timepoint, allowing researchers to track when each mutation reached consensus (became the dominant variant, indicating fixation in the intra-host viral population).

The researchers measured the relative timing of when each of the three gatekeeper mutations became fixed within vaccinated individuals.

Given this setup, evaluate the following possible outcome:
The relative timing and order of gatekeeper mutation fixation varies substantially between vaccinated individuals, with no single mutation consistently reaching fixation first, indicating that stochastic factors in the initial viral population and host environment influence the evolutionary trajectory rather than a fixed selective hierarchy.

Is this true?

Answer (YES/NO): NO